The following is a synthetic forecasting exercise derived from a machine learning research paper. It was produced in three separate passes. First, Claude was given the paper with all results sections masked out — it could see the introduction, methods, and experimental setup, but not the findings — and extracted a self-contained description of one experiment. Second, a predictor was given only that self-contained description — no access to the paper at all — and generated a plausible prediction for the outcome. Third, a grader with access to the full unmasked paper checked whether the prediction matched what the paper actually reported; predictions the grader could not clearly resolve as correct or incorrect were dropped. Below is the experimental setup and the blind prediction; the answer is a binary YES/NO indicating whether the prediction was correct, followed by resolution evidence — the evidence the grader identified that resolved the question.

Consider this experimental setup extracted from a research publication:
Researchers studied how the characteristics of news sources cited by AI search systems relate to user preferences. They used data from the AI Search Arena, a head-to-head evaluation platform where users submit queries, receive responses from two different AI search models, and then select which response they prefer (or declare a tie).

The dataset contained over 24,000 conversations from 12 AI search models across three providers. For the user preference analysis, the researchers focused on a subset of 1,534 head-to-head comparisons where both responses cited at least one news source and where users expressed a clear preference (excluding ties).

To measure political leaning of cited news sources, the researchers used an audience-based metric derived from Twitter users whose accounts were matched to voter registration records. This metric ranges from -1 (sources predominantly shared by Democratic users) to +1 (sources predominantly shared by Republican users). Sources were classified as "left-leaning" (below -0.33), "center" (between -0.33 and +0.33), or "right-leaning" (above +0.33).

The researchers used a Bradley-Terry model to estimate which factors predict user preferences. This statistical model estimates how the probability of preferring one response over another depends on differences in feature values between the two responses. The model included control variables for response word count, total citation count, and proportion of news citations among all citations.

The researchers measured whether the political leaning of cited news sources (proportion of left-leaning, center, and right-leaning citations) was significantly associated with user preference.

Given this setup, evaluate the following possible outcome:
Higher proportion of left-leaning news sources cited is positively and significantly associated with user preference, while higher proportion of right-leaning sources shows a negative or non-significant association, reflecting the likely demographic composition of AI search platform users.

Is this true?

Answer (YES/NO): NO